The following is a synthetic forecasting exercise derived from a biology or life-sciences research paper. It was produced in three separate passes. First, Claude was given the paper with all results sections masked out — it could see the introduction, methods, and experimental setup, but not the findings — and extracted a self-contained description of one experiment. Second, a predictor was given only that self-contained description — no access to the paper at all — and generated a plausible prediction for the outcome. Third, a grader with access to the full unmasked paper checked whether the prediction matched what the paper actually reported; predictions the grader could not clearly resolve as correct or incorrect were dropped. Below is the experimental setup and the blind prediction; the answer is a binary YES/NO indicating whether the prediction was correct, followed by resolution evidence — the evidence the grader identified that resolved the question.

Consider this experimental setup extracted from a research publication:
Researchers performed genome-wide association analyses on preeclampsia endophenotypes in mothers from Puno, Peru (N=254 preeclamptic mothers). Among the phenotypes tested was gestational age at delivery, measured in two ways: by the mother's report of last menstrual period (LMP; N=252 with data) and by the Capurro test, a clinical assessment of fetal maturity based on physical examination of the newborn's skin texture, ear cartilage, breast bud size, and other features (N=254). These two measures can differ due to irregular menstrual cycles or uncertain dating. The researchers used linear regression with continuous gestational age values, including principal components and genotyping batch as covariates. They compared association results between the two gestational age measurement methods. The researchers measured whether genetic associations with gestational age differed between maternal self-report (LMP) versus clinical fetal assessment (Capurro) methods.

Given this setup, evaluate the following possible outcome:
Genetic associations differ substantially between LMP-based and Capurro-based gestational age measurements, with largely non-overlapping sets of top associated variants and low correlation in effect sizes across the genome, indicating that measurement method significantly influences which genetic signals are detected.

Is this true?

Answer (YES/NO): NO